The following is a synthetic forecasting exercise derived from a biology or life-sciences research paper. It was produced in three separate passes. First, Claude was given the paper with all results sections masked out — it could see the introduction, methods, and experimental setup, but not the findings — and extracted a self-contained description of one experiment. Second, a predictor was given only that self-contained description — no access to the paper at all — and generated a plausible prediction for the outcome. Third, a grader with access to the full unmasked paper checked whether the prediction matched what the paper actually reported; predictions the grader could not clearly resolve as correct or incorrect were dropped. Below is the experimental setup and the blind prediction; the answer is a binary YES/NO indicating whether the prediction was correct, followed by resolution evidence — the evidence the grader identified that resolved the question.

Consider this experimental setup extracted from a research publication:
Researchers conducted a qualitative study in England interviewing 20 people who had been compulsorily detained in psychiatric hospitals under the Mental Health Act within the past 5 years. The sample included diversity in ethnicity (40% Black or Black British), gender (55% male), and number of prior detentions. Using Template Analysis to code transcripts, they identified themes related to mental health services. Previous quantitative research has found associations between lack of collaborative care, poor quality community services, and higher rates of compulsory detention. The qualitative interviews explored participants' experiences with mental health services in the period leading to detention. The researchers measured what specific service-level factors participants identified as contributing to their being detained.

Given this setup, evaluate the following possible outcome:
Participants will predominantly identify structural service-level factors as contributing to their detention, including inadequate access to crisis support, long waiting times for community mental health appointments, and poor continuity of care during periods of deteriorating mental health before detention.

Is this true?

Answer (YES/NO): NO